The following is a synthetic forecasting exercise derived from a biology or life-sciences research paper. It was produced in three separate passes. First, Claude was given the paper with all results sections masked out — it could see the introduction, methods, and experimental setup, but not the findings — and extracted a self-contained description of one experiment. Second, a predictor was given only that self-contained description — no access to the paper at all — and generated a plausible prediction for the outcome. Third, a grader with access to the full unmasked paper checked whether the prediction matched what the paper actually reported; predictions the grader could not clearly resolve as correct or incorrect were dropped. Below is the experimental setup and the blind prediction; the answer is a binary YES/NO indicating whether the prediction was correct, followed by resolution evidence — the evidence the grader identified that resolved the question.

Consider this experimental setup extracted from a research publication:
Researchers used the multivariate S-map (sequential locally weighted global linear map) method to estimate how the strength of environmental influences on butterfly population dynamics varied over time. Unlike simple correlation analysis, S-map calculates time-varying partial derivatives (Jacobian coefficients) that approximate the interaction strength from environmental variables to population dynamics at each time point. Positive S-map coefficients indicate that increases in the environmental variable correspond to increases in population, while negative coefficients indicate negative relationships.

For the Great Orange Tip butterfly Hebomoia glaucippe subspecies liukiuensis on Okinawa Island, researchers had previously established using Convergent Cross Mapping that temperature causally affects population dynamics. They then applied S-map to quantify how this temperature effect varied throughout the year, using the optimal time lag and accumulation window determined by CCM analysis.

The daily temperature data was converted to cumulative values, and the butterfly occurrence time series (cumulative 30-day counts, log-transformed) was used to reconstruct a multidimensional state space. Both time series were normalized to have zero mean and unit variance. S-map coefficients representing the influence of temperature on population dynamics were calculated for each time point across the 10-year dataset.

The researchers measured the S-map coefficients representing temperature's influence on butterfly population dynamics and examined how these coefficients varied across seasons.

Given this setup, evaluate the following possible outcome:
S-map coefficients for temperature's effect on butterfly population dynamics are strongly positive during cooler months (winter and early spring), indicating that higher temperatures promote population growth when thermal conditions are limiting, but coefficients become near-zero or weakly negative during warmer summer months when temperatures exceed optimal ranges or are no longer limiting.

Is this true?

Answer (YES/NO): NO